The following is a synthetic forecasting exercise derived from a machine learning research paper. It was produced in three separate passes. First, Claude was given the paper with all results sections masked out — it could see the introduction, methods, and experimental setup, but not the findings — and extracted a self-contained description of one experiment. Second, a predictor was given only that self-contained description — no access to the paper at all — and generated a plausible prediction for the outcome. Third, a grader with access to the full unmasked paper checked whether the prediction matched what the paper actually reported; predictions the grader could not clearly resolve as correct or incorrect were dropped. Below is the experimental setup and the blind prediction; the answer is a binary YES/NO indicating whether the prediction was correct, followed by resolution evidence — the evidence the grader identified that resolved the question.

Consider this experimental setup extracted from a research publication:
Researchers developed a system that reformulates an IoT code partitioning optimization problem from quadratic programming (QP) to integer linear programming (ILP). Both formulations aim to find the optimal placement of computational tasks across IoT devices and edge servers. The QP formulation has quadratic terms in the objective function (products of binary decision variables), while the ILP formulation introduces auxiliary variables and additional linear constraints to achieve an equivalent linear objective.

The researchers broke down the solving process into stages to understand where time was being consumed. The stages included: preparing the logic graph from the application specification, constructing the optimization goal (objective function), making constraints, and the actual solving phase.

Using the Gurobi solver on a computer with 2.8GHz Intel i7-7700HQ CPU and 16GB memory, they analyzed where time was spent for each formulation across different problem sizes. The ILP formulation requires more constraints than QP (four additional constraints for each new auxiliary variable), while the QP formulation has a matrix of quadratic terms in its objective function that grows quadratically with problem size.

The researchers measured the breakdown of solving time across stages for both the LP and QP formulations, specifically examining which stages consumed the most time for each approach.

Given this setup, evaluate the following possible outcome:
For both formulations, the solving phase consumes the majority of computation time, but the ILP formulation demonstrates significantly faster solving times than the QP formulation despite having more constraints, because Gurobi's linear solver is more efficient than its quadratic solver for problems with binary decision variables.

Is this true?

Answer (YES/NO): NO